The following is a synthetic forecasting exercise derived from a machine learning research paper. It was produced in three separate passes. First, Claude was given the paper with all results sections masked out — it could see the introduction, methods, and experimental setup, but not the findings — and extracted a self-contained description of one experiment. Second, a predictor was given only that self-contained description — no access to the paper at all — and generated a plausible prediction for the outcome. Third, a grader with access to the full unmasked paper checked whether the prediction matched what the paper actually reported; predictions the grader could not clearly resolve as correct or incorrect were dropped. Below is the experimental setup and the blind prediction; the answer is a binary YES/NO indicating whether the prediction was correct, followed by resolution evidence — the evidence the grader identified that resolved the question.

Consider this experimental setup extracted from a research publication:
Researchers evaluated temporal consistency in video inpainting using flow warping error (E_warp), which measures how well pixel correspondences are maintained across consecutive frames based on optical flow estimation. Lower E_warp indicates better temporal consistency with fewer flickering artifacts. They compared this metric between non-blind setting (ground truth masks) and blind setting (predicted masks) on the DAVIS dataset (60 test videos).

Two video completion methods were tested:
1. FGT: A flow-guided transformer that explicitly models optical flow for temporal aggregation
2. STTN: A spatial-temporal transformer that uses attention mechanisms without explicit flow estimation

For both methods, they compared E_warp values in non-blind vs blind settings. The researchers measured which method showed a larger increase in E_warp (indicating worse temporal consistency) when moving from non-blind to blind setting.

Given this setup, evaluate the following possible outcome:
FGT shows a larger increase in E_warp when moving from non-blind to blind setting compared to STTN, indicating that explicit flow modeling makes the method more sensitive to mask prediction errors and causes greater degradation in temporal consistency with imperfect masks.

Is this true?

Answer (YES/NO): NO